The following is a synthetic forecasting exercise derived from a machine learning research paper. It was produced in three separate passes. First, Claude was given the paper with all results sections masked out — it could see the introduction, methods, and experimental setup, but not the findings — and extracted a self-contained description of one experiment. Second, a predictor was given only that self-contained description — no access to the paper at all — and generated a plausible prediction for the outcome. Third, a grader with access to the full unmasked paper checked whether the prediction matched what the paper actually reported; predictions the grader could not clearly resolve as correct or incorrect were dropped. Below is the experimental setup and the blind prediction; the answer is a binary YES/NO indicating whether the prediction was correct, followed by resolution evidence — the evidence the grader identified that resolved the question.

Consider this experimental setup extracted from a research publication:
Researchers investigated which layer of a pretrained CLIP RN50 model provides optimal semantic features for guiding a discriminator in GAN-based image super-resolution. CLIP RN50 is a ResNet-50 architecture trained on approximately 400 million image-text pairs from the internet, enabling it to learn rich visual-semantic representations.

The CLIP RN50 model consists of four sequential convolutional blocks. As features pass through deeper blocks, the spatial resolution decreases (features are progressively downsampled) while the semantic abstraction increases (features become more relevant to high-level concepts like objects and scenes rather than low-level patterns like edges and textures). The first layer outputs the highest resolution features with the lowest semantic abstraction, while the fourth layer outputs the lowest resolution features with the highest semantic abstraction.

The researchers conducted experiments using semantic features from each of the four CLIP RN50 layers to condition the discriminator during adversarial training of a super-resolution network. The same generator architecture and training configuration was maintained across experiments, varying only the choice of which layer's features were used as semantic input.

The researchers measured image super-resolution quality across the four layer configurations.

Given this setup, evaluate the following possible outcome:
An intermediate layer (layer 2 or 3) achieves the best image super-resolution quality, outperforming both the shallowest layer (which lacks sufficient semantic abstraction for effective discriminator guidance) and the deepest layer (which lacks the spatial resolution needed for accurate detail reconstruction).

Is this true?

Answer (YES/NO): YES